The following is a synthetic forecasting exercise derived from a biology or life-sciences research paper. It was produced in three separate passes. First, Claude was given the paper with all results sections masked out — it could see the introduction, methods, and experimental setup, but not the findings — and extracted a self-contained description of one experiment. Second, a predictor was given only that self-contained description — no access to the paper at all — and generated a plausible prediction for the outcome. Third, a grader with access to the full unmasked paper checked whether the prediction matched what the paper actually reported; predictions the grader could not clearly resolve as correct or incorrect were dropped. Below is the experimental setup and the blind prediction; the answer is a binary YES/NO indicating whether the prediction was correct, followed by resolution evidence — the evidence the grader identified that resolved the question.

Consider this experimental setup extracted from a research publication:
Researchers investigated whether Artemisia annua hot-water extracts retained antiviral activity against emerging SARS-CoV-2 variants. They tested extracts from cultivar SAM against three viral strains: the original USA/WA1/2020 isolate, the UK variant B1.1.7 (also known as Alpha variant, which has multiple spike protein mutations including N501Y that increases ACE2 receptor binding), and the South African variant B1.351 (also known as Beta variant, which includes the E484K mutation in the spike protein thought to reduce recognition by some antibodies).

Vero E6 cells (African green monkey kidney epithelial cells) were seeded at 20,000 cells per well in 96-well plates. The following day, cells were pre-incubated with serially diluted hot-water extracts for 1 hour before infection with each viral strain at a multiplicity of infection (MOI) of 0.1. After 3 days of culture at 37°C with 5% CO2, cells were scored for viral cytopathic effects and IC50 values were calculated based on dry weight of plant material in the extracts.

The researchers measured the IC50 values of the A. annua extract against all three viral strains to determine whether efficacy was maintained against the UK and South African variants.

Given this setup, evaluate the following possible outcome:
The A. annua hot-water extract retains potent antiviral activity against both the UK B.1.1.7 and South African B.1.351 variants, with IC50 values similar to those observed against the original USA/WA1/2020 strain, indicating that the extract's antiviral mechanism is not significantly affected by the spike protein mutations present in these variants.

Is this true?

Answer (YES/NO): YES